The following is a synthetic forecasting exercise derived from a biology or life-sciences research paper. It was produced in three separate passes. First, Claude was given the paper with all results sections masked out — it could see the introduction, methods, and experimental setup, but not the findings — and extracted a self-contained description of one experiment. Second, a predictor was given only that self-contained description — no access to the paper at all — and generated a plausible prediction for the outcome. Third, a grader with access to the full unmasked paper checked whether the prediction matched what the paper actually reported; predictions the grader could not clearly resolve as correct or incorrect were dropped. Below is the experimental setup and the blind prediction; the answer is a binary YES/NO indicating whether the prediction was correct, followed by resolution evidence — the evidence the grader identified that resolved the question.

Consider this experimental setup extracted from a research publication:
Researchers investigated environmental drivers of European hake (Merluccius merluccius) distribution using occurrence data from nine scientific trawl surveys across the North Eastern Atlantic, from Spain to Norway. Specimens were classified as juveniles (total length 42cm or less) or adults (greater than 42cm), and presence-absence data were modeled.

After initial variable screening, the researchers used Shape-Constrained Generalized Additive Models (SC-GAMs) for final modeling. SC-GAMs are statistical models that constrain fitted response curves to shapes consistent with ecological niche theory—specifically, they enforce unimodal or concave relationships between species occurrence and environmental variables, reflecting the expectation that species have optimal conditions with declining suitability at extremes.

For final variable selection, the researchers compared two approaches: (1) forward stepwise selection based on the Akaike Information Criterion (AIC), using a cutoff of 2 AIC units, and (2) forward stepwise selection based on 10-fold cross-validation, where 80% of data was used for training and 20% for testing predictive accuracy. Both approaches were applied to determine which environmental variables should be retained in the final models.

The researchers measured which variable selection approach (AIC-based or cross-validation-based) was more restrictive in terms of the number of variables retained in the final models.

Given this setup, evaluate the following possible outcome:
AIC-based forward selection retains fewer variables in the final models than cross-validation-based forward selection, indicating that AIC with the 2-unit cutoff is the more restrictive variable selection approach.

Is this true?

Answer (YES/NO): NO